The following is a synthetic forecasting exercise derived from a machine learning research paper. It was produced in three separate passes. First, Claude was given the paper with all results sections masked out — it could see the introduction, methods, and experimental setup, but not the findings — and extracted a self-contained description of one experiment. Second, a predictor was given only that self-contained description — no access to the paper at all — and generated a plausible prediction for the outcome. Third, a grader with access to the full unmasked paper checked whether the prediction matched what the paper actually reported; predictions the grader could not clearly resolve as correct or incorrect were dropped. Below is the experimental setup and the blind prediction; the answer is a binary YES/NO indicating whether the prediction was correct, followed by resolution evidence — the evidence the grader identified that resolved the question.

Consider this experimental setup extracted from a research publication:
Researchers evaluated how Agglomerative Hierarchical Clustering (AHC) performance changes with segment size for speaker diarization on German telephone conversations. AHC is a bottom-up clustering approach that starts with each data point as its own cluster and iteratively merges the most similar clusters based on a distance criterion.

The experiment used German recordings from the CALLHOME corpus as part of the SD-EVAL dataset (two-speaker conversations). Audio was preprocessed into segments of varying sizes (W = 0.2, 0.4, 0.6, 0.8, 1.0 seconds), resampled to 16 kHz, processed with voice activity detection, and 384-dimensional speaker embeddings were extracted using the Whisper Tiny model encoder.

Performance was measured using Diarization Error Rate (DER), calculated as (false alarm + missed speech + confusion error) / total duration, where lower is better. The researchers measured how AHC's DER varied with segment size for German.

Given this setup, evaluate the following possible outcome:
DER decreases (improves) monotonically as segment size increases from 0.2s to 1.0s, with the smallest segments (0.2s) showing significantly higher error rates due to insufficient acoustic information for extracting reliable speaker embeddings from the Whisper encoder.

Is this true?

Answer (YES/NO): NO